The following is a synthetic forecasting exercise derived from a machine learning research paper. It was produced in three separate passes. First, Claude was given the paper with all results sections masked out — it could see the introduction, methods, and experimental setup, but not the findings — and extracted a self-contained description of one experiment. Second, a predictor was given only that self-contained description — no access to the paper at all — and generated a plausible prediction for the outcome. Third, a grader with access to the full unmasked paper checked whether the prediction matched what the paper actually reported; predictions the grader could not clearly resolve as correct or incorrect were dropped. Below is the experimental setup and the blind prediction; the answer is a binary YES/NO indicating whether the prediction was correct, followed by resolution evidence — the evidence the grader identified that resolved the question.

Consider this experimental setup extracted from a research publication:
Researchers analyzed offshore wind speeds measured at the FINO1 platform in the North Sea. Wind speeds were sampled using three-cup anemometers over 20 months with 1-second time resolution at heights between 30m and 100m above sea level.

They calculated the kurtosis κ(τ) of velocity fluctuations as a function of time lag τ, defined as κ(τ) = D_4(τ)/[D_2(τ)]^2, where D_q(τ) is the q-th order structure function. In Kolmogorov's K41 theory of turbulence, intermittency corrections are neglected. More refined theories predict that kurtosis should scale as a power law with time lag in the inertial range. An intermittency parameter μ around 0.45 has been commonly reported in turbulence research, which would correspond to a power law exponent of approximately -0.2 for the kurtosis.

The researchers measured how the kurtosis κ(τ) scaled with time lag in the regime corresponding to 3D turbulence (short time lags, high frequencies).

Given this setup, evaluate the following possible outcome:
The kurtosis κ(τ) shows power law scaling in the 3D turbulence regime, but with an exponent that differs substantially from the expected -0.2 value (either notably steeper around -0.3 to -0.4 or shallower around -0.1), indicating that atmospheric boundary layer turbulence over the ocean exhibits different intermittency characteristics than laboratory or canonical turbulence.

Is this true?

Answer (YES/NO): NO